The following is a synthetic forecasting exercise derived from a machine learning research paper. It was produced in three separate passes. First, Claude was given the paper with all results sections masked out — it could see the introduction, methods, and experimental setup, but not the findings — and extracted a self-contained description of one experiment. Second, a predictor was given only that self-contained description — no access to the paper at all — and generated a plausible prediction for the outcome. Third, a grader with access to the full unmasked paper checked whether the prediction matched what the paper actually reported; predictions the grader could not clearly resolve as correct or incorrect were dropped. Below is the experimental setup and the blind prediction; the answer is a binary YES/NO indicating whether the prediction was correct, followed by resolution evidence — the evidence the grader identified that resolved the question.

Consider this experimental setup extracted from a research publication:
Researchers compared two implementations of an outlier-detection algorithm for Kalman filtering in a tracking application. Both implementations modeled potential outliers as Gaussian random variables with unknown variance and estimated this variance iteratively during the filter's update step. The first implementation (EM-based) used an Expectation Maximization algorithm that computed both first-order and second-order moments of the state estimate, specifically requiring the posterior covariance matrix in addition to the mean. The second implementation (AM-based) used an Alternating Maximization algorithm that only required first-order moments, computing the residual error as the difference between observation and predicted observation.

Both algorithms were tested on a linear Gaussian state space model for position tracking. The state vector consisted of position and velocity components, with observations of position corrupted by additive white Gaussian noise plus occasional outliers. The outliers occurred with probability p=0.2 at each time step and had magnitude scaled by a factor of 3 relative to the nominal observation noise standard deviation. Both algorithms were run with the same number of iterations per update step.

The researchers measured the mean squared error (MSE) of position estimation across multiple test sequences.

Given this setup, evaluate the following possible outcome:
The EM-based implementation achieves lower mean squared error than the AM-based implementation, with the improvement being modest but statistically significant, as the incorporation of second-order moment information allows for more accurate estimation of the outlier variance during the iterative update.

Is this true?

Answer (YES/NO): NO